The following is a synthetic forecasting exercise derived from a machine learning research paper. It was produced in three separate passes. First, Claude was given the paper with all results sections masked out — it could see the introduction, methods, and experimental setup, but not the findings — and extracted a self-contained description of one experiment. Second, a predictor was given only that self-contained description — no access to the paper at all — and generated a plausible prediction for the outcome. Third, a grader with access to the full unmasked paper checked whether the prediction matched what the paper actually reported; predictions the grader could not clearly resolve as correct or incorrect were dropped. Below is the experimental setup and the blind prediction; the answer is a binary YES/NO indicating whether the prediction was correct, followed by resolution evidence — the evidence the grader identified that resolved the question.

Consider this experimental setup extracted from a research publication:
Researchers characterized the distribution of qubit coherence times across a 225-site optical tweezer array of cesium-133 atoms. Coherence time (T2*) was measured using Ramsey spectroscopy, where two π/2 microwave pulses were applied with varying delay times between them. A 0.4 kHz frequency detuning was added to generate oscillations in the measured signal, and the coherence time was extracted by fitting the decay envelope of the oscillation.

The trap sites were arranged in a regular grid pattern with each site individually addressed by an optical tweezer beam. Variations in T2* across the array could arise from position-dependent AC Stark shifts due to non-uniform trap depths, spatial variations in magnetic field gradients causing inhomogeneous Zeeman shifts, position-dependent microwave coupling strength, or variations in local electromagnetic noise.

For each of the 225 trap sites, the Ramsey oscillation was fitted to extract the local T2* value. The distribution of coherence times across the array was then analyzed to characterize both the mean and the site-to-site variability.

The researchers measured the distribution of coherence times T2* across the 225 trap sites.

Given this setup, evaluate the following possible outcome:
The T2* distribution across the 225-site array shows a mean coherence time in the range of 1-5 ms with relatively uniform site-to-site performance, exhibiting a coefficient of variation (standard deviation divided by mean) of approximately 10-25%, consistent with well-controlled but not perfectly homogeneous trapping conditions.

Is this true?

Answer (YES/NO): NO